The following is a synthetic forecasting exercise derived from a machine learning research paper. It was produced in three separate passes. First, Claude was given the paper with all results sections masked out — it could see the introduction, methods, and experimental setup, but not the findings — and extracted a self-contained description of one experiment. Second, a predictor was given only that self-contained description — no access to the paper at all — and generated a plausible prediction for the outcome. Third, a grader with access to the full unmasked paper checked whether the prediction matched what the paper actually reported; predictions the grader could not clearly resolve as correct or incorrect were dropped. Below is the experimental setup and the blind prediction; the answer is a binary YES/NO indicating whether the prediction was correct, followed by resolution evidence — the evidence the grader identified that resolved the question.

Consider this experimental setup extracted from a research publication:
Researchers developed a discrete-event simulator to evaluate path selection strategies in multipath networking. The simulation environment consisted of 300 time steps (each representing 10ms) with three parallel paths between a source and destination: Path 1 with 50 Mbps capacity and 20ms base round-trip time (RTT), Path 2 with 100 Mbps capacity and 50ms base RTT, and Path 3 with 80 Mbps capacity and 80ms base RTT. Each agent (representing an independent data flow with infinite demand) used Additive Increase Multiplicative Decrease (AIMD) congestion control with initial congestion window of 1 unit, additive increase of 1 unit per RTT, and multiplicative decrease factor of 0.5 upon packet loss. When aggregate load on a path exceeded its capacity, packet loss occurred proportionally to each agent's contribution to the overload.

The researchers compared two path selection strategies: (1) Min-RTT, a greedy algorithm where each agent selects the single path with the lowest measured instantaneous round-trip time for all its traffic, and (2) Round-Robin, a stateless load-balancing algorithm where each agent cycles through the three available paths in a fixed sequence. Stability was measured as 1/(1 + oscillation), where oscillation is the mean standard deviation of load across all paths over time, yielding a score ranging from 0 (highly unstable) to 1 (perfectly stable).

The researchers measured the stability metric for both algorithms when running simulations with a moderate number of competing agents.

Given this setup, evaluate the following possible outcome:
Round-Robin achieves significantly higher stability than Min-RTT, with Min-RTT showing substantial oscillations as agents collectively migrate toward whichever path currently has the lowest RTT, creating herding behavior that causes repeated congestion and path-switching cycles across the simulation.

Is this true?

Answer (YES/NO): NO